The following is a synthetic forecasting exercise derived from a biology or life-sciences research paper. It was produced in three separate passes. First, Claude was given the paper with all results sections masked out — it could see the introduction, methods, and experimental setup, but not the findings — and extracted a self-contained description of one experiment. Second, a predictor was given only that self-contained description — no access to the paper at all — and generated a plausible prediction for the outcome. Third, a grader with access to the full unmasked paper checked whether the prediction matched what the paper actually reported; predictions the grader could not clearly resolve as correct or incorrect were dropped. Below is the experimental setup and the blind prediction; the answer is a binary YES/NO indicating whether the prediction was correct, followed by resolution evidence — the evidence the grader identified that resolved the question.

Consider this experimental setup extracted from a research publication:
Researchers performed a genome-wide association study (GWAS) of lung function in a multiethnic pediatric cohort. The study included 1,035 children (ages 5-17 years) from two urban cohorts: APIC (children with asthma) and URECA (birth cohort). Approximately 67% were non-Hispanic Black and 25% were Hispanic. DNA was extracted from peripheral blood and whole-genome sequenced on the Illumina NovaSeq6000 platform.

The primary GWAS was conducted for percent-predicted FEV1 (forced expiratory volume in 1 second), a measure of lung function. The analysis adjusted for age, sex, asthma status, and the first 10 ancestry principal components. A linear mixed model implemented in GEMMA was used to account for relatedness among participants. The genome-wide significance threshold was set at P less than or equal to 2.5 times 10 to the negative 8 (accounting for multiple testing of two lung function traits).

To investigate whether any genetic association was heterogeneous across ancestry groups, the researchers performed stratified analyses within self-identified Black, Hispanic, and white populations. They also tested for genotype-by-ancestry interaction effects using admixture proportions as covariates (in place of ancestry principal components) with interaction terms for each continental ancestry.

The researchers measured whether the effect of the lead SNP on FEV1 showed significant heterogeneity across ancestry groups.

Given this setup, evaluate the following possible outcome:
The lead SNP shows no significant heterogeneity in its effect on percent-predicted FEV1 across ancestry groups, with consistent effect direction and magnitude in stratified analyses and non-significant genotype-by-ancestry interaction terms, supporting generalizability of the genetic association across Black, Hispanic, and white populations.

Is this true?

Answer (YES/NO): YES